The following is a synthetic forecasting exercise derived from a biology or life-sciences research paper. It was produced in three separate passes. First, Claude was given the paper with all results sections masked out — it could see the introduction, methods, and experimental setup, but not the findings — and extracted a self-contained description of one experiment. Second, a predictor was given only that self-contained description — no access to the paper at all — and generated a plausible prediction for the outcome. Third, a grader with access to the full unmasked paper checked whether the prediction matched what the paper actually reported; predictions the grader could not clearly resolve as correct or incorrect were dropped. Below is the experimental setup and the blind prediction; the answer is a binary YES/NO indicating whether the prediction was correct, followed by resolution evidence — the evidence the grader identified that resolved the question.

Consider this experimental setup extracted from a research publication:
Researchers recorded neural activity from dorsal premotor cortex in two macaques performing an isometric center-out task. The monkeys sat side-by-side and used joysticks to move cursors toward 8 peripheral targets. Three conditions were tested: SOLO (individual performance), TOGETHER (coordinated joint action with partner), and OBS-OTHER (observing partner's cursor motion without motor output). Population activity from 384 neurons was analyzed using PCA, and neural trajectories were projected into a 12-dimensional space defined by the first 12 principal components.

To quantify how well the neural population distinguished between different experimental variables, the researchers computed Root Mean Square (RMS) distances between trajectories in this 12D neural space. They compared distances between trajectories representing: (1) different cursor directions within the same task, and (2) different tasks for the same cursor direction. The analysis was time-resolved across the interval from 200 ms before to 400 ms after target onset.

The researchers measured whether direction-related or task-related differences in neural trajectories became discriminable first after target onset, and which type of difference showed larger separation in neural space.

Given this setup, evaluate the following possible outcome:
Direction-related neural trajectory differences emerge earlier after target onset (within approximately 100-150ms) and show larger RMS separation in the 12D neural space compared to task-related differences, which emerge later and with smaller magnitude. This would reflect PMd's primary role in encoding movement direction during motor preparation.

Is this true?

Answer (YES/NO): YES